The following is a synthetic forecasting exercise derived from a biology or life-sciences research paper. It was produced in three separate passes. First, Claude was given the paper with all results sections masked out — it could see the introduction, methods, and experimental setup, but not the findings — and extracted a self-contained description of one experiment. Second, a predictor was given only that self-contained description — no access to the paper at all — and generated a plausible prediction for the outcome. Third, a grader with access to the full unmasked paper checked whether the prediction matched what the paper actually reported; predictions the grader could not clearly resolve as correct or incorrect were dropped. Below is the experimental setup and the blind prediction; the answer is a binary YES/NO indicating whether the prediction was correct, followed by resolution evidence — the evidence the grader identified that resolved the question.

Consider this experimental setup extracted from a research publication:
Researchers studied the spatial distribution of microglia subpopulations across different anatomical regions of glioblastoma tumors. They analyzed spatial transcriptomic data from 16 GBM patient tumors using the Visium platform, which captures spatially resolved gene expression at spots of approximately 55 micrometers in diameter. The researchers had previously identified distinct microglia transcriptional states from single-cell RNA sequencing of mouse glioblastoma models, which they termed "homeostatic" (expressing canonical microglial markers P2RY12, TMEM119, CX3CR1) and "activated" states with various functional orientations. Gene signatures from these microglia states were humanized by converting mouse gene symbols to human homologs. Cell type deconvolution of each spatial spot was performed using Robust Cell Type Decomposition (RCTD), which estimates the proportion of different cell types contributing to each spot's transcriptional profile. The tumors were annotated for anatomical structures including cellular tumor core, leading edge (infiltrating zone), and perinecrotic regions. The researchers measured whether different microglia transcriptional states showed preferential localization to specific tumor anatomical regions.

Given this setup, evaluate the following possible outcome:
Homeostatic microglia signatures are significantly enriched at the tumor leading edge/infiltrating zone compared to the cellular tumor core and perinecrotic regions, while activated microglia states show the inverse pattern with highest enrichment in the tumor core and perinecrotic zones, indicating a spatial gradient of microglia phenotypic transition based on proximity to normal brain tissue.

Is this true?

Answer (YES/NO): NO